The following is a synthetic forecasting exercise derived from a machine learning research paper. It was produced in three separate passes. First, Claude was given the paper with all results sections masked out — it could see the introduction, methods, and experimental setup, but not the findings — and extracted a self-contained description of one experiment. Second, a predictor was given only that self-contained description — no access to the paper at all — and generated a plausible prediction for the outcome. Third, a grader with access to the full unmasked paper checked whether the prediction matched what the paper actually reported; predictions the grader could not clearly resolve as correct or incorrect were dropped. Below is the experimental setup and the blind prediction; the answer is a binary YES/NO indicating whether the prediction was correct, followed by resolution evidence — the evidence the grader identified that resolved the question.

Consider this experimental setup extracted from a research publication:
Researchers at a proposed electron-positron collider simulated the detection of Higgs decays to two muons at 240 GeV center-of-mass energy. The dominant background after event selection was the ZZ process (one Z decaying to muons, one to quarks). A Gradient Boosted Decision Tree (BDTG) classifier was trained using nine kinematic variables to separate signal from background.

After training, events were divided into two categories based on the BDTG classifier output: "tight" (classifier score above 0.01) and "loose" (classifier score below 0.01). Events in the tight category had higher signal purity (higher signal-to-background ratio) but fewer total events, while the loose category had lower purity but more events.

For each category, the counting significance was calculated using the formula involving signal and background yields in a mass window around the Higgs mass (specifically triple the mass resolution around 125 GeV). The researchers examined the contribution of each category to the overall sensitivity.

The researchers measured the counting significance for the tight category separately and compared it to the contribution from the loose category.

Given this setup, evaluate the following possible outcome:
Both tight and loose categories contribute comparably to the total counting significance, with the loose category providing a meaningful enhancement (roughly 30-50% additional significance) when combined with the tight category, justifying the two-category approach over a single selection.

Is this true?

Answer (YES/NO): NO